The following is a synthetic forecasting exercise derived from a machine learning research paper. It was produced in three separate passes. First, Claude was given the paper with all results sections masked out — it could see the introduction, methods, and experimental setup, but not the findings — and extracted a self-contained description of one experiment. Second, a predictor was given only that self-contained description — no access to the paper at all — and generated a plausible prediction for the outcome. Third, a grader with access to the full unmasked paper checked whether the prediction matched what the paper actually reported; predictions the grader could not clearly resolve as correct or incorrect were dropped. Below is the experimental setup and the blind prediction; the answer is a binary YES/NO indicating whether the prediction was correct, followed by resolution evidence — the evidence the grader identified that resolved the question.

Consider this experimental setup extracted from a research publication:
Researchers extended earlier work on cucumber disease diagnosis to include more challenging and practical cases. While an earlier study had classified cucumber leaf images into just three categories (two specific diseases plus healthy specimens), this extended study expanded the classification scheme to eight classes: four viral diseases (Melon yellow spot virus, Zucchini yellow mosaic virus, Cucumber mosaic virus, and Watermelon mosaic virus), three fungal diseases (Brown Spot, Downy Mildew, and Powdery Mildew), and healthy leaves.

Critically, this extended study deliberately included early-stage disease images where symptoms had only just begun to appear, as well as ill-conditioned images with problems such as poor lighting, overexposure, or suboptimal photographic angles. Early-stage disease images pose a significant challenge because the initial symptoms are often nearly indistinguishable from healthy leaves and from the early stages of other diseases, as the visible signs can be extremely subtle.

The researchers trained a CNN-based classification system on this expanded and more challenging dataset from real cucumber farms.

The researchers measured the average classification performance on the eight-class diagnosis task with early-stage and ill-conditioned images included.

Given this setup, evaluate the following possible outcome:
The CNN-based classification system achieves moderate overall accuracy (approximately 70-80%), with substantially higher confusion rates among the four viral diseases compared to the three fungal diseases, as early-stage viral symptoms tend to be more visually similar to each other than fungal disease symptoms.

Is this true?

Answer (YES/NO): NO